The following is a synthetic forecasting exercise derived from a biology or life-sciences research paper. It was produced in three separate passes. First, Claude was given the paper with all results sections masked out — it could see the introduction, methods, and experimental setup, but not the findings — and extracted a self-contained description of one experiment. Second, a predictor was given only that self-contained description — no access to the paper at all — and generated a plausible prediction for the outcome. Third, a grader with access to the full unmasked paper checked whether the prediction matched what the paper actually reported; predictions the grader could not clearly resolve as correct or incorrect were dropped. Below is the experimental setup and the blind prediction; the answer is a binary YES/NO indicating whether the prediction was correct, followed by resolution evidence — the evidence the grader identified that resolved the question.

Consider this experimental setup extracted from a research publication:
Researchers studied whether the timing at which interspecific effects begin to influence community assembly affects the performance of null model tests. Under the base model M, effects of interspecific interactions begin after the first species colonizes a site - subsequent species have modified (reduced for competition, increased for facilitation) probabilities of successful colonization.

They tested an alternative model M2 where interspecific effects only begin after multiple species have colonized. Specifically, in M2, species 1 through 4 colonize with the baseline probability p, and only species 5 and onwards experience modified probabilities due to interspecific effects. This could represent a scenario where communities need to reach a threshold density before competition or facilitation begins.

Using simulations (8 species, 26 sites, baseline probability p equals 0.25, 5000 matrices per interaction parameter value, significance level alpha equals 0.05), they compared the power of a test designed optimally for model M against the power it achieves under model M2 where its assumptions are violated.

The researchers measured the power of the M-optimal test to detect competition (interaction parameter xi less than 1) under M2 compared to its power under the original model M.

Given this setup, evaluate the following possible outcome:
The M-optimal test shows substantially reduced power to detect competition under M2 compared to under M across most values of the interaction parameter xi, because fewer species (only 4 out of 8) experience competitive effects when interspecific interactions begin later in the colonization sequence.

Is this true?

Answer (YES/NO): YES